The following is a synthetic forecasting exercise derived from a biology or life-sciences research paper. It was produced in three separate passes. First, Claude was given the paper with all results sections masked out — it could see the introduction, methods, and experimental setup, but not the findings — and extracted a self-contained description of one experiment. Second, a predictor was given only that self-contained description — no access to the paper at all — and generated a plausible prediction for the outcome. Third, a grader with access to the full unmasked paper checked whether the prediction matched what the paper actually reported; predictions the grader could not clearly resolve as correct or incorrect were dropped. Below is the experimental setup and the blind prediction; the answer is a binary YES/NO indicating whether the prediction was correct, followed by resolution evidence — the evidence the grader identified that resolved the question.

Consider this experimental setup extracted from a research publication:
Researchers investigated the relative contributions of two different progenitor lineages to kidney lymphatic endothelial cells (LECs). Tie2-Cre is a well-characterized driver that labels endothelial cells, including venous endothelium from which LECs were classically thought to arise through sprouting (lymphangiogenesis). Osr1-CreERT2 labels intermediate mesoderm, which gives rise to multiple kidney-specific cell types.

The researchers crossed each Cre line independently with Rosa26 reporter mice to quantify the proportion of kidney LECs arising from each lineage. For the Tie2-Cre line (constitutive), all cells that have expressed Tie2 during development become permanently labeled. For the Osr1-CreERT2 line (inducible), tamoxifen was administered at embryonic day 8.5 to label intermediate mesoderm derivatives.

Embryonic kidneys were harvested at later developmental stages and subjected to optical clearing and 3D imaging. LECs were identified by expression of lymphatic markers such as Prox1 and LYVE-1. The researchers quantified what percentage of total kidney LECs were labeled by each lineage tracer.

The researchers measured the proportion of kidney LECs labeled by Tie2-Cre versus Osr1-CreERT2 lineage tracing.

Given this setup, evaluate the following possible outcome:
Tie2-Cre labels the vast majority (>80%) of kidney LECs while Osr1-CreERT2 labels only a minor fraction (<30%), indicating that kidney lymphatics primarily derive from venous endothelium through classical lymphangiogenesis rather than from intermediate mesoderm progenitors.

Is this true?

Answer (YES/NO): YES